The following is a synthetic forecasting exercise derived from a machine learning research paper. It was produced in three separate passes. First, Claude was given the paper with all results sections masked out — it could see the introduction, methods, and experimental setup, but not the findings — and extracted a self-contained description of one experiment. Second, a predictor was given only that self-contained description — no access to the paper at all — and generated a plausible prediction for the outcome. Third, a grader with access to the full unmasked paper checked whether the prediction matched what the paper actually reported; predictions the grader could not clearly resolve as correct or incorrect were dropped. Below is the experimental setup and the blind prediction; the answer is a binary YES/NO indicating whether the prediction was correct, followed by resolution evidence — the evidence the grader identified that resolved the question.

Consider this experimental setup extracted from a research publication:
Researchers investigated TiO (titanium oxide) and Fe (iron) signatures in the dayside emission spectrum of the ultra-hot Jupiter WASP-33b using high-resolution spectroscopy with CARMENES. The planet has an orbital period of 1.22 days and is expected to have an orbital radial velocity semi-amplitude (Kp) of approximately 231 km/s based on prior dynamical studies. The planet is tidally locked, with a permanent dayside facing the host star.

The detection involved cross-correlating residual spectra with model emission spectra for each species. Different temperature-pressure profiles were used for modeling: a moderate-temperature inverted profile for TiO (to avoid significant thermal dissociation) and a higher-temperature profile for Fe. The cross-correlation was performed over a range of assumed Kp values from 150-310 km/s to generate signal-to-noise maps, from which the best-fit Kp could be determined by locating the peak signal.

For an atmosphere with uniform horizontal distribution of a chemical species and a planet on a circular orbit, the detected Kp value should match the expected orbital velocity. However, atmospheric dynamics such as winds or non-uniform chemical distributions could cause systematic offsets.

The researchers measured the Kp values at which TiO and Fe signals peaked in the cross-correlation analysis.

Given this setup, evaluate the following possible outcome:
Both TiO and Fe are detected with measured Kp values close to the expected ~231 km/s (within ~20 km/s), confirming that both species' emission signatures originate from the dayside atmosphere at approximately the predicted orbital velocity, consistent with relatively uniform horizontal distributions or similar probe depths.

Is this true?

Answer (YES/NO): NO